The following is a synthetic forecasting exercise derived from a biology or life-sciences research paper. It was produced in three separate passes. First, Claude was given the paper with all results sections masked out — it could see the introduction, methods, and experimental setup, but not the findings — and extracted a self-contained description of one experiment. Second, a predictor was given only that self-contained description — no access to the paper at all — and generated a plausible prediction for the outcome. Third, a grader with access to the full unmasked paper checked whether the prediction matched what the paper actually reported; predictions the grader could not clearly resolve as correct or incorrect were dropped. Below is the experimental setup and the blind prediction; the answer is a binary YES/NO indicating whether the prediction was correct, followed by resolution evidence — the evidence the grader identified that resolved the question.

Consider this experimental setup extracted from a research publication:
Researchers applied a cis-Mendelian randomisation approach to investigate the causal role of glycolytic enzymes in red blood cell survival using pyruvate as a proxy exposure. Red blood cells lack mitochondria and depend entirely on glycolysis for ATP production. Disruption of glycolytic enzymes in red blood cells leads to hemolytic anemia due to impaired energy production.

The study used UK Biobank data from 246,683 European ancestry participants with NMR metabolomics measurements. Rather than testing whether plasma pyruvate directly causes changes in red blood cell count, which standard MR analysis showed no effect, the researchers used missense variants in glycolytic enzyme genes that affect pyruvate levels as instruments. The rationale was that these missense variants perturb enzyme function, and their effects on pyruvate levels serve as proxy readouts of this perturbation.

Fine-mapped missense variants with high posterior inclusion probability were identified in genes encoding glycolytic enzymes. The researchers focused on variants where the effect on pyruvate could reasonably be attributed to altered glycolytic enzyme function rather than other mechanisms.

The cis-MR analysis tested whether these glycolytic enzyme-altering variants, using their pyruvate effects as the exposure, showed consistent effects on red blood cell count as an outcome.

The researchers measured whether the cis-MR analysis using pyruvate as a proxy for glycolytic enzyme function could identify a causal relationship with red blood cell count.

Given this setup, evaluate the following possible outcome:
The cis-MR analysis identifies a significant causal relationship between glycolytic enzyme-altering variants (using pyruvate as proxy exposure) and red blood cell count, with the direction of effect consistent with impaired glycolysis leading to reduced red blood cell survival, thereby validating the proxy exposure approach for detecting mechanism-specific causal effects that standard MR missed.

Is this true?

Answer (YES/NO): YES